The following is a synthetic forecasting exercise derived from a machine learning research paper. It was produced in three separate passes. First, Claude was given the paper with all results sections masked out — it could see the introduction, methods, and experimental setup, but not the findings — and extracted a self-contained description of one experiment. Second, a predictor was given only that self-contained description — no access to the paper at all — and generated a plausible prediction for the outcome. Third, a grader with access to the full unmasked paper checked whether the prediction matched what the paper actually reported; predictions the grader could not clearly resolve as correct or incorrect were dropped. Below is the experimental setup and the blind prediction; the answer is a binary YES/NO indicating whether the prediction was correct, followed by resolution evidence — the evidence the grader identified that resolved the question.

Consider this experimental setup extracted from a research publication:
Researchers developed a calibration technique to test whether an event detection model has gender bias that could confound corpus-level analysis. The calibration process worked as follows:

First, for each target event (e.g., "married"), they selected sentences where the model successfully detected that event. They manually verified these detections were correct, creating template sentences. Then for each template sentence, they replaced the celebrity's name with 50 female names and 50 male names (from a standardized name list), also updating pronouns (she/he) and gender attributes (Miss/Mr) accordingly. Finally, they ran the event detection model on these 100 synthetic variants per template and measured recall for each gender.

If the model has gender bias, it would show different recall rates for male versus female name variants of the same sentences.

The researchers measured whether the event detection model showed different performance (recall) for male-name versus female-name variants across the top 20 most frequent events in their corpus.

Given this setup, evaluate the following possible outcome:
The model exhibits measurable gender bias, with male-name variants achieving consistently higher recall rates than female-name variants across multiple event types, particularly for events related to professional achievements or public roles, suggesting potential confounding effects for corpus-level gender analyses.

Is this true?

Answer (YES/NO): NO